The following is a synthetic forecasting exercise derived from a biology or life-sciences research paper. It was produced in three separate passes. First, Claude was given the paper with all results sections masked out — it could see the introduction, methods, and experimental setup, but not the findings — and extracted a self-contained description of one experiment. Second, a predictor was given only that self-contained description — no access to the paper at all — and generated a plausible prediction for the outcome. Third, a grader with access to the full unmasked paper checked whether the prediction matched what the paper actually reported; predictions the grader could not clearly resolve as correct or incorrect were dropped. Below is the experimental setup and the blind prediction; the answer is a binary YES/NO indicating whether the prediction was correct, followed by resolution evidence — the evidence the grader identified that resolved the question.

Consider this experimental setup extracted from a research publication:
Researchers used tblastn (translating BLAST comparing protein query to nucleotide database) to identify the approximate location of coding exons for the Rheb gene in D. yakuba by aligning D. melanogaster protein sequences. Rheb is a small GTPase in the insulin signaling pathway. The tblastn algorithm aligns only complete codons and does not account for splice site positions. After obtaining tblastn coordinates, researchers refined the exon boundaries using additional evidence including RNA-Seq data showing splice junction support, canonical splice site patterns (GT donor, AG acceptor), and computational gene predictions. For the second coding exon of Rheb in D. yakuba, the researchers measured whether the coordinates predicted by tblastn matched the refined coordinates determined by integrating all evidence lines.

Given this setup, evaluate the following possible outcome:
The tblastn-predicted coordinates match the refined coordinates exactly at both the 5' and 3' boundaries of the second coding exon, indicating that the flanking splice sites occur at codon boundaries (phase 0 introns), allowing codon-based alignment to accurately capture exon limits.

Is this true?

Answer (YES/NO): NO